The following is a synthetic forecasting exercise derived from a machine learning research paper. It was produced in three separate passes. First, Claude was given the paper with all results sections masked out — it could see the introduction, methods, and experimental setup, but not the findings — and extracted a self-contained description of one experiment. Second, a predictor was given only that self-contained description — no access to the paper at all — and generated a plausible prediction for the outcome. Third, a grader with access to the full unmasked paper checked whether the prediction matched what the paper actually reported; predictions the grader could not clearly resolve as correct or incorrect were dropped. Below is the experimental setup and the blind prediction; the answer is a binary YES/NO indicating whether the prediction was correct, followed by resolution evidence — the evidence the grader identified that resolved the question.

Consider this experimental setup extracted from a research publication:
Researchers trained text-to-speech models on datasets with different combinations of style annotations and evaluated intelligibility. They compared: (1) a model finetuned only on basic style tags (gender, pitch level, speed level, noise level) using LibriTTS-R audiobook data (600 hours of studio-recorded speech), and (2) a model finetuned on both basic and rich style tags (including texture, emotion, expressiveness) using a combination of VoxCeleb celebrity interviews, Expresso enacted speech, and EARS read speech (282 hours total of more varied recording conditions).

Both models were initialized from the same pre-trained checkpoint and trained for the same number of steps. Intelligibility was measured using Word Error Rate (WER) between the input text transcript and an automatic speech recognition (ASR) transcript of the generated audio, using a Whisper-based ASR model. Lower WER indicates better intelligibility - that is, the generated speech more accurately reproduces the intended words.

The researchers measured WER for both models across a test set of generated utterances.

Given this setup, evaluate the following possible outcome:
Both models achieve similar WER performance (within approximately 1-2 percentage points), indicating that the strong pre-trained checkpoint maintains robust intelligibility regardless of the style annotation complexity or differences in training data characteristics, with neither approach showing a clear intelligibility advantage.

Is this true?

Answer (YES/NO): NO